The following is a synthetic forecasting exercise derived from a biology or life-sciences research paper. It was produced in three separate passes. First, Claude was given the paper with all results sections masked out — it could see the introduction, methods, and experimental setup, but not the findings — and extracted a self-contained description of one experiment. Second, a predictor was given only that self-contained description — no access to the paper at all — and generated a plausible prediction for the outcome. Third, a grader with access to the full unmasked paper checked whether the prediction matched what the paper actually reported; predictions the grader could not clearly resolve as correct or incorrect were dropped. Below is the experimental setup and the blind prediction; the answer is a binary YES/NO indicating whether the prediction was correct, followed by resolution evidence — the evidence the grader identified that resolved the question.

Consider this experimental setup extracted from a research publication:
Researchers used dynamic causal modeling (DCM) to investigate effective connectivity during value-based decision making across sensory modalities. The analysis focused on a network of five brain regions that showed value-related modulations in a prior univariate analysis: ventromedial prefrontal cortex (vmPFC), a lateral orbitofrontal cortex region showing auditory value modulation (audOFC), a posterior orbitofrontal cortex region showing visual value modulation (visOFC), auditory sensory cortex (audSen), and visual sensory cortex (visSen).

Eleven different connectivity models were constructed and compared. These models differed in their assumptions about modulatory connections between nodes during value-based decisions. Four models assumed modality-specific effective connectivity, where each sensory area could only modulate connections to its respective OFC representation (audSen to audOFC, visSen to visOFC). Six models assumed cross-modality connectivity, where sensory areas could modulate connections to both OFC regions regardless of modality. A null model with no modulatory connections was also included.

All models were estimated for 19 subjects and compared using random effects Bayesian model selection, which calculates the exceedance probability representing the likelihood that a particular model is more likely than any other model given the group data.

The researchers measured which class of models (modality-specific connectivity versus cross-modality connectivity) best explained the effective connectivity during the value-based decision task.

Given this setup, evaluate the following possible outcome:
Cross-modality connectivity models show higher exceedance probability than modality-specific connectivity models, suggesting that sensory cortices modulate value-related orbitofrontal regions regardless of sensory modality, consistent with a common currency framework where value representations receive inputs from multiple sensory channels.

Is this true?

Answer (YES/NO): NO